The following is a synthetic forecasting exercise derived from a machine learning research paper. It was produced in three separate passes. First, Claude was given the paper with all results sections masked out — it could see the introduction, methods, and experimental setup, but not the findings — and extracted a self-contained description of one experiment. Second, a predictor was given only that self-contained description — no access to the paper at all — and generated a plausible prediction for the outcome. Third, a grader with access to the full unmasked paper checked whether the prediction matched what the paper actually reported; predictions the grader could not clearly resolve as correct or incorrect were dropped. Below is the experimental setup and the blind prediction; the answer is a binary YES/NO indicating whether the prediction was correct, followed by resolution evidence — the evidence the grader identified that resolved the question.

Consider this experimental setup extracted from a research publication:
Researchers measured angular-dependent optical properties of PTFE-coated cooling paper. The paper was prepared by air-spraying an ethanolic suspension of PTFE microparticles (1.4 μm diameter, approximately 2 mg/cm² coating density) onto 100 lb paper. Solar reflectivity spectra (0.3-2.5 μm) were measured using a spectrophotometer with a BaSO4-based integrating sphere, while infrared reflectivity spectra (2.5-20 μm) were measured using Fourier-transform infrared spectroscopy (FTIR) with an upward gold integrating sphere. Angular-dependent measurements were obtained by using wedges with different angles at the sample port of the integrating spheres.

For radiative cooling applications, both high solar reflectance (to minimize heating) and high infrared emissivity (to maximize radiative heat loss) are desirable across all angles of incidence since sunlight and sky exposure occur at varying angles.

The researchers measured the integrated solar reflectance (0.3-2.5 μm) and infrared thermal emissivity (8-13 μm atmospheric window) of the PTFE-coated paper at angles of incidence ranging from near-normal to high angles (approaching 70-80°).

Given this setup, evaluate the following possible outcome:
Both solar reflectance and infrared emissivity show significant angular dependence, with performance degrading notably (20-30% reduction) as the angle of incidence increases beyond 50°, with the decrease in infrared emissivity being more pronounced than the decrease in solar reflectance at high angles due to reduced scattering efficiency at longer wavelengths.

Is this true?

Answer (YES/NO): NO